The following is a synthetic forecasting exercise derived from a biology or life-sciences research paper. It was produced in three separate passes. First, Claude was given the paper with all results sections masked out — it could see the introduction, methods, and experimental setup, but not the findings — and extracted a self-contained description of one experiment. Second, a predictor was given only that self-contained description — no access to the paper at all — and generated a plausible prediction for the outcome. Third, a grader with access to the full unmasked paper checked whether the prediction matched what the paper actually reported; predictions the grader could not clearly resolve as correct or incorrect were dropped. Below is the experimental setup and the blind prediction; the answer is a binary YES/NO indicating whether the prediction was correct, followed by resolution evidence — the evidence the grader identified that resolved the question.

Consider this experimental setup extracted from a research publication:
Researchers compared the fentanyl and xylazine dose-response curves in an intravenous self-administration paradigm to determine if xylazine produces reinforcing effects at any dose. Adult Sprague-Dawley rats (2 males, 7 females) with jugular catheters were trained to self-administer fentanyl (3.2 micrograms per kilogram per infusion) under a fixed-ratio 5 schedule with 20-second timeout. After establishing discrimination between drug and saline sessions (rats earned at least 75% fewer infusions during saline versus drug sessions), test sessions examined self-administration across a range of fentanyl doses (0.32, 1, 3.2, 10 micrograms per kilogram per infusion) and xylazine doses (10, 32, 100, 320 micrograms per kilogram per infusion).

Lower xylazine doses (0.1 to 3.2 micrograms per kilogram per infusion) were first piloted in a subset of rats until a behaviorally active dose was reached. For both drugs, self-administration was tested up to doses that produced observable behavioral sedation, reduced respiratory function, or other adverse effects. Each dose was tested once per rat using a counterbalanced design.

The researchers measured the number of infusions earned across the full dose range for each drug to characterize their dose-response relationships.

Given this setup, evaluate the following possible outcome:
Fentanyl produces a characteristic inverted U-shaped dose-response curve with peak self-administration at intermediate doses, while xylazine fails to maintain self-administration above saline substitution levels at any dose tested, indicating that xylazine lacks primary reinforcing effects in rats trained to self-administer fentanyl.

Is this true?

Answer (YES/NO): YES